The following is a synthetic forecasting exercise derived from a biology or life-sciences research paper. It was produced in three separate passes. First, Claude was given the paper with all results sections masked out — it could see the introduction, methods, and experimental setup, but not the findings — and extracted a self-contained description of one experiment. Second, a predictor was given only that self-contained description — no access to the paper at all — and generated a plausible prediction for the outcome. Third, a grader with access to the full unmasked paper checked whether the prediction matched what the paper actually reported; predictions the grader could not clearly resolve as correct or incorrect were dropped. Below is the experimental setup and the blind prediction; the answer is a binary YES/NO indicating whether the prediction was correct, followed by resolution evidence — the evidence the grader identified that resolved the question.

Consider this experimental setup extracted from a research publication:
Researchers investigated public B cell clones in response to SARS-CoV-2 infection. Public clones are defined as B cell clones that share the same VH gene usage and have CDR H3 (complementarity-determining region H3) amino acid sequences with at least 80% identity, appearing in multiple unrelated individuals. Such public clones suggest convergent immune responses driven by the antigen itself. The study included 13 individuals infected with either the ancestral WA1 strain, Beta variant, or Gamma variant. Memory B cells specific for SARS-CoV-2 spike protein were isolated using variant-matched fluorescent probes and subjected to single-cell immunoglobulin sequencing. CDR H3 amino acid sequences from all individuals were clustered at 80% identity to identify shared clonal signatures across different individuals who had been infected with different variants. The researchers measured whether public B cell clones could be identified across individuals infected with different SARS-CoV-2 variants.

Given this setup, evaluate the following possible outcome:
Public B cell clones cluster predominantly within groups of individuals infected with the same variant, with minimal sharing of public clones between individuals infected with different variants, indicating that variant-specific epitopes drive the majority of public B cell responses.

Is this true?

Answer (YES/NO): NO